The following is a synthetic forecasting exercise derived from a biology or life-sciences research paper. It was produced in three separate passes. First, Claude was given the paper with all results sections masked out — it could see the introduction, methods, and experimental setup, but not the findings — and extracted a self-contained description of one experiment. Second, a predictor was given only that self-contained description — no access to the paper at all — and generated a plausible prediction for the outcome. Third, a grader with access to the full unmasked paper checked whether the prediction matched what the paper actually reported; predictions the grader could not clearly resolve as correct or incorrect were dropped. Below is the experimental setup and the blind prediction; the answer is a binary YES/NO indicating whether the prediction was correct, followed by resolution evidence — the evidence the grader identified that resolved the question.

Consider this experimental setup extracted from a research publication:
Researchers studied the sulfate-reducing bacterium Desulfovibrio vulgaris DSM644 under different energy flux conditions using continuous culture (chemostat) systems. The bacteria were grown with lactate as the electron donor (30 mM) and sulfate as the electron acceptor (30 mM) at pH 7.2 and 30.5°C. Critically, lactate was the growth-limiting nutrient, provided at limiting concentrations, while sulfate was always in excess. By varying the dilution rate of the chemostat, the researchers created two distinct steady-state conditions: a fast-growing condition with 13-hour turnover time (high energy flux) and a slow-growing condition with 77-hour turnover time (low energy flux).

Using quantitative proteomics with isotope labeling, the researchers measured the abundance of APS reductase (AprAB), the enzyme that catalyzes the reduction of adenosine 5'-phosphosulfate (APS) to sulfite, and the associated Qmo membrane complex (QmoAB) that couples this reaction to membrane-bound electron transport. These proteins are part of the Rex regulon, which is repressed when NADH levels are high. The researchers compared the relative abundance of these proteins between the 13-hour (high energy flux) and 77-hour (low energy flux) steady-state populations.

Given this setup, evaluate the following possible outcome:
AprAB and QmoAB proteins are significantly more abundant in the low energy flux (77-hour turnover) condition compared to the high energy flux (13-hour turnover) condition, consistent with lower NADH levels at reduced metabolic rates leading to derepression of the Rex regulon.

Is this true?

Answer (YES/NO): NO